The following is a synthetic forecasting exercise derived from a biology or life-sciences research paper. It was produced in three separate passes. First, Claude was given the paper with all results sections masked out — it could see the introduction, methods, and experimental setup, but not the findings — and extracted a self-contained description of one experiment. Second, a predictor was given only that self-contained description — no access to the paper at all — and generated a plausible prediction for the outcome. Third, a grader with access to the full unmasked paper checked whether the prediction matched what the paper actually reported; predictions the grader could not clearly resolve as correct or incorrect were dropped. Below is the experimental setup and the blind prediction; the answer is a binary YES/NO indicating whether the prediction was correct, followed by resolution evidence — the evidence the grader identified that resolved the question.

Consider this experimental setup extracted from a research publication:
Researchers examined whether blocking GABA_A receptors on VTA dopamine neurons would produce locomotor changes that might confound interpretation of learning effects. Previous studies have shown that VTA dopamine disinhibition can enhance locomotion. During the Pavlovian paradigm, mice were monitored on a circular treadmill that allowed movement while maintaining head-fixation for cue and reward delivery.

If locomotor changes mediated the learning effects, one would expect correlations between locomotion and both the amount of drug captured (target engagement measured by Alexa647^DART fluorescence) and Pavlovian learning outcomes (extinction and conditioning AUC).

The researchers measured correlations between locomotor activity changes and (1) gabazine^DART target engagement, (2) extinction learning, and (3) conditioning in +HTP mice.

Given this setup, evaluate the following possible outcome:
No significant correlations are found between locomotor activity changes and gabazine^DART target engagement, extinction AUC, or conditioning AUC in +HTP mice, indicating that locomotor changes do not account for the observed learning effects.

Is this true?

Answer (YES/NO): YES